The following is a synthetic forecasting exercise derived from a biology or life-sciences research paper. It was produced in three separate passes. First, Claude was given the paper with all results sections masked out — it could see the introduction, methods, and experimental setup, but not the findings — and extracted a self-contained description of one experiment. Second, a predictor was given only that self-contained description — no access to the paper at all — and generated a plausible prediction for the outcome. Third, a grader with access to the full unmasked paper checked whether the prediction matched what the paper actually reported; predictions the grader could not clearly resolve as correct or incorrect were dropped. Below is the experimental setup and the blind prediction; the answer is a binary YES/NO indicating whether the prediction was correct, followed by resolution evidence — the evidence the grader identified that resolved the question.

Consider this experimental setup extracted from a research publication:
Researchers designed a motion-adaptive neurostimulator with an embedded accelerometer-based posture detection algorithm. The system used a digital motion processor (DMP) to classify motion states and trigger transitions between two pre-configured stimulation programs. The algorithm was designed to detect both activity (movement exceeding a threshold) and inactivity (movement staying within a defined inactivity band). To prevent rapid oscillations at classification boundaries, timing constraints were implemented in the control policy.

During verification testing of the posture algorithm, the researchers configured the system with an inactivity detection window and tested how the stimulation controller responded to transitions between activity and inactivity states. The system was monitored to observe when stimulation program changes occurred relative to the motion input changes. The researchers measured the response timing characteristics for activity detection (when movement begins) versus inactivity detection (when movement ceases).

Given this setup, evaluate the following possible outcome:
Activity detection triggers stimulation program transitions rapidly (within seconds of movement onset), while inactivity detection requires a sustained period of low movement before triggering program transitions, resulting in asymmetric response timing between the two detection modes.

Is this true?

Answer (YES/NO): YES